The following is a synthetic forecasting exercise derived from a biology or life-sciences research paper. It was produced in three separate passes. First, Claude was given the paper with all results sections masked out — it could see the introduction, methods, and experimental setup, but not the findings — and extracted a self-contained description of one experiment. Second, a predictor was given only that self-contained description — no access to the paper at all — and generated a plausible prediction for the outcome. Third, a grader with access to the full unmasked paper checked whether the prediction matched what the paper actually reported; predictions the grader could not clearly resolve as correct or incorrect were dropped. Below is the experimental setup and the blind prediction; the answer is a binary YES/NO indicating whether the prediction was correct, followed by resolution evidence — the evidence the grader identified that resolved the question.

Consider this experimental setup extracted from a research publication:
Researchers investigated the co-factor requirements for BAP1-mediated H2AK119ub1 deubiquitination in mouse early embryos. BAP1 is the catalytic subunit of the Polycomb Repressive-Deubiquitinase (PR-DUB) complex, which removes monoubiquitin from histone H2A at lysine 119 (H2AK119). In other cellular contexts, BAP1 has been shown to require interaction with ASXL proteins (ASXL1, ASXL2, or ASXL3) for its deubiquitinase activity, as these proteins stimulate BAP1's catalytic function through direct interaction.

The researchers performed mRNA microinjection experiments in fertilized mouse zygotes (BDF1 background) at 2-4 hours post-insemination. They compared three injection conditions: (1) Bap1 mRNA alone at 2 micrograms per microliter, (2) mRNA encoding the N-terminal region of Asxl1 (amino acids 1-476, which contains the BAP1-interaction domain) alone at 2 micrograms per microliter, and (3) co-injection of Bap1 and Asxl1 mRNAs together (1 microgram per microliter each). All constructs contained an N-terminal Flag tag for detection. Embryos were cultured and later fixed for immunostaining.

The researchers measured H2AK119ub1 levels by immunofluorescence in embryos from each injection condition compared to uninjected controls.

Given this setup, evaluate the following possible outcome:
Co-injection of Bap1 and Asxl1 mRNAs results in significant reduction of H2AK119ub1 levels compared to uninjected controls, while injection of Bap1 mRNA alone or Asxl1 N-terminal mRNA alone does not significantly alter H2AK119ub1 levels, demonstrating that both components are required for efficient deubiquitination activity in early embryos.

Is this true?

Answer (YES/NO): YES